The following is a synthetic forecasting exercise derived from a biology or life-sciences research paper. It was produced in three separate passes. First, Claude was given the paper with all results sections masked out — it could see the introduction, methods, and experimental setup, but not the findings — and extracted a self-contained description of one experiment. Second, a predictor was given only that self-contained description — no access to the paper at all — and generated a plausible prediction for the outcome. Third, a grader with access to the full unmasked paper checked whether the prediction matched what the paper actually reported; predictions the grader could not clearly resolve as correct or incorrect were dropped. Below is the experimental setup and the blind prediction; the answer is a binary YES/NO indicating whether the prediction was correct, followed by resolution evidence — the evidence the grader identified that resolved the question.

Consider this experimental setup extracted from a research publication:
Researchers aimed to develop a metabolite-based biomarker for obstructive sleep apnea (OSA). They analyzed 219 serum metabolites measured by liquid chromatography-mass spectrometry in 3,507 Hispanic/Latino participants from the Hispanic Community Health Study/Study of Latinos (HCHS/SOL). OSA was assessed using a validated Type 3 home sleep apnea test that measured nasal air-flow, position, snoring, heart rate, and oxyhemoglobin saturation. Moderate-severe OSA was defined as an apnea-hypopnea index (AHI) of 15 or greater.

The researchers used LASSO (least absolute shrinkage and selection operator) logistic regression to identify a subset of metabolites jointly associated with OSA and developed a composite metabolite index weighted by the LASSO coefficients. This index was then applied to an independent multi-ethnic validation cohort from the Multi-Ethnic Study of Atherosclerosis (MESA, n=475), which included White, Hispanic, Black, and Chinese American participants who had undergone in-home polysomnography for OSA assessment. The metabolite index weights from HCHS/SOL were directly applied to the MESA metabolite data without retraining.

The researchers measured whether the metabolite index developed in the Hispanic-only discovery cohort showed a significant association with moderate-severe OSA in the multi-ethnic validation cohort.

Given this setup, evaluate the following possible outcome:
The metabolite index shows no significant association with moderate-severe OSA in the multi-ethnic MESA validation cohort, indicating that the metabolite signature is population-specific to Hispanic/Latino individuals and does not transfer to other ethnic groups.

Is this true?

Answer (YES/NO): NO